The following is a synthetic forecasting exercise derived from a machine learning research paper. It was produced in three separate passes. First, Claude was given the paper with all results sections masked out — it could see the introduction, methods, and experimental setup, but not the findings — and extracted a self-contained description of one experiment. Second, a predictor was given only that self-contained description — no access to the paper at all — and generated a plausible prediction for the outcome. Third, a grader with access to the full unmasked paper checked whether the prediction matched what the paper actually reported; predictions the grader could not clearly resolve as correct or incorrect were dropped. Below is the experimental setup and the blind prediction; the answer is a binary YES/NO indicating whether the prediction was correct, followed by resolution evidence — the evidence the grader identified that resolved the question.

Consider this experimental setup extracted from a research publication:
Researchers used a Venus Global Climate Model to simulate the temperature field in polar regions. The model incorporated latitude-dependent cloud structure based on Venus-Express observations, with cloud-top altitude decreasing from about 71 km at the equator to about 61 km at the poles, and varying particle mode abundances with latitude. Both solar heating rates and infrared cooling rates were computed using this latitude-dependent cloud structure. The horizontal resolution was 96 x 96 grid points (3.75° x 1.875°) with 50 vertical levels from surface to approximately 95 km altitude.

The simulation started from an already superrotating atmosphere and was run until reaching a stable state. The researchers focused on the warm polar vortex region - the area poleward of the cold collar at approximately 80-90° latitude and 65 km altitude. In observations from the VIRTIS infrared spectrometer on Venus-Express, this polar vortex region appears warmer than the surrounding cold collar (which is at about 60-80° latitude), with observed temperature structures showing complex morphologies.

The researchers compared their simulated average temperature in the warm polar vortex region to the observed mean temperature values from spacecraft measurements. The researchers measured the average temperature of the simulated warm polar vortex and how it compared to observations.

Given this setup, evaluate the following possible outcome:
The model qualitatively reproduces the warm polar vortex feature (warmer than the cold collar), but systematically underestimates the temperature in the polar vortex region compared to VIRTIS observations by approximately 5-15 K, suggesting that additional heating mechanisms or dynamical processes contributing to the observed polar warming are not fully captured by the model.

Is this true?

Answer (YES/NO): NO